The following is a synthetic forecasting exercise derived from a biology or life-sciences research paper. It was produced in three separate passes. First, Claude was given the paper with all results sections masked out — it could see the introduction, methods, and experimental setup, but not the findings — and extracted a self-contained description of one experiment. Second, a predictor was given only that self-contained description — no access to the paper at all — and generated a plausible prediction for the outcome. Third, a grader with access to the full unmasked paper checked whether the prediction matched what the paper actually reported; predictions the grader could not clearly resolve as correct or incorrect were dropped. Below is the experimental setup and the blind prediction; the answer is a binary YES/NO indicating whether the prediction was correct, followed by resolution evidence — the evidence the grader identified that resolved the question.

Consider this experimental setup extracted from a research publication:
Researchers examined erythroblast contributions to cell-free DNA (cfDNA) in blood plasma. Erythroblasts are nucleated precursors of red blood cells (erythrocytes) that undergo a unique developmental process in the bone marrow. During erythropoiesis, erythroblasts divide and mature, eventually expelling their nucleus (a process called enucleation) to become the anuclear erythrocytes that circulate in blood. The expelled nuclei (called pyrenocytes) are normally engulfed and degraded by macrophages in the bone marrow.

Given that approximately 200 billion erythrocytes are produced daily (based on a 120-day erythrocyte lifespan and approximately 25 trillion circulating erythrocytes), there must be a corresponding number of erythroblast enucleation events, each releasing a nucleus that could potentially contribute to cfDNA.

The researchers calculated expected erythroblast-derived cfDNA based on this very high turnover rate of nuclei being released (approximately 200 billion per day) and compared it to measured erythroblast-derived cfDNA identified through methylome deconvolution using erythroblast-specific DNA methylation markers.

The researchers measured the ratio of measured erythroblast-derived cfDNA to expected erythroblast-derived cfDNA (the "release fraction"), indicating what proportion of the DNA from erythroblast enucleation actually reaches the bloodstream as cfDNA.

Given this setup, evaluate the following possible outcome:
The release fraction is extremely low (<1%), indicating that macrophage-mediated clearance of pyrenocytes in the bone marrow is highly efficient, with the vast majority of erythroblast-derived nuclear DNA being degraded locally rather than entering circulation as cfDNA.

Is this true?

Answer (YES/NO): YES